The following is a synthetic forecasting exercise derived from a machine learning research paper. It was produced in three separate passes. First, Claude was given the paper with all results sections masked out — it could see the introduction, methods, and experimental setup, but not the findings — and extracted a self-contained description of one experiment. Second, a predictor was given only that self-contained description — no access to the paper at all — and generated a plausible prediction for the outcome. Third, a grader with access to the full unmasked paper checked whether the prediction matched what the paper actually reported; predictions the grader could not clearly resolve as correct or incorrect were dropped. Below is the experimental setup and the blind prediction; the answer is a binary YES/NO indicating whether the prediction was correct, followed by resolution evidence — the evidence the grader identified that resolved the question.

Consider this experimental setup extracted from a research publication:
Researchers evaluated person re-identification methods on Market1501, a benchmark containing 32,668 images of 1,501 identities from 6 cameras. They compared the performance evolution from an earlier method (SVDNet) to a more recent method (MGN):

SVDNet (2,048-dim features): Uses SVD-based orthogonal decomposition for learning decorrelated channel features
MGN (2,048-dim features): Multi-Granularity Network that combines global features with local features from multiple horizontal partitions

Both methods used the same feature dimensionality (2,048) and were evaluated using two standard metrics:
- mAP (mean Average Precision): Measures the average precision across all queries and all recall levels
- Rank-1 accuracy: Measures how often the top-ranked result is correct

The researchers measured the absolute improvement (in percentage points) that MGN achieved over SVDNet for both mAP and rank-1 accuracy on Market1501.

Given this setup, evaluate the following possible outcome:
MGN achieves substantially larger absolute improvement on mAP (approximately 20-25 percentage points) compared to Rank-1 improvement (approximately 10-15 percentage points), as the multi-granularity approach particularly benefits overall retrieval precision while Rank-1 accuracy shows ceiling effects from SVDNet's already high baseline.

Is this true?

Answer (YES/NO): YES